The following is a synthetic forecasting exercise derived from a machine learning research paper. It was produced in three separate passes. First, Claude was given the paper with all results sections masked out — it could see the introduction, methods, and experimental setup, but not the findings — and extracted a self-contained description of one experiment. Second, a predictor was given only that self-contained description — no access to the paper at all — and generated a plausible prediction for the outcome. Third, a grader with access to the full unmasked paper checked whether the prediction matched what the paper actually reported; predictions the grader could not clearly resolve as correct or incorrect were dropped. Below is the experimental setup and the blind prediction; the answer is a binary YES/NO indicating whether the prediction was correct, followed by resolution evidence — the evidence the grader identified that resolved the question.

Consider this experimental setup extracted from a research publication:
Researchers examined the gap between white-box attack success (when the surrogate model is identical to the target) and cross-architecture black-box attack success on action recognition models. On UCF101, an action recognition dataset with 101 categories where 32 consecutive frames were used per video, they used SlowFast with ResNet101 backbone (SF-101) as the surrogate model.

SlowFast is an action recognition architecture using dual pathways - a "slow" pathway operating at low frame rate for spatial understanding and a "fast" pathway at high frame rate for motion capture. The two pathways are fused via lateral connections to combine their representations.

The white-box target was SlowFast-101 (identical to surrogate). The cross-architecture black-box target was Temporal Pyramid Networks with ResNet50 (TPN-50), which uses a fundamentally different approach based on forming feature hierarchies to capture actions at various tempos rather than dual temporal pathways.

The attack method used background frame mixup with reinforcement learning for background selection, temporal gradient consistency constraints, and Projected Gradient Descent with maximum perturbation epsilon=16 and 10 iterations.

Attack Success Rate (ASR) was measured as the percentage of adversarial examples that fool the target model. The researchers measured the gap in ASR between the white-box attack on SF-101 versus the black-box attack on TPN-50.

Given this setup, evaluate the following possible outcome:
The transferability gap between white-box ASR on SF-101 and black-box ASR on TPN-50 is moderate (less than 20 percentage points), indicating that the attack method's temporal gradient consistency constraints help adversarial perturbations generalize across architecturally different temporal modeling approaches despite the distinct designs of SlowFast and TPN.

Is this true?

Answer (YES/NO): YES